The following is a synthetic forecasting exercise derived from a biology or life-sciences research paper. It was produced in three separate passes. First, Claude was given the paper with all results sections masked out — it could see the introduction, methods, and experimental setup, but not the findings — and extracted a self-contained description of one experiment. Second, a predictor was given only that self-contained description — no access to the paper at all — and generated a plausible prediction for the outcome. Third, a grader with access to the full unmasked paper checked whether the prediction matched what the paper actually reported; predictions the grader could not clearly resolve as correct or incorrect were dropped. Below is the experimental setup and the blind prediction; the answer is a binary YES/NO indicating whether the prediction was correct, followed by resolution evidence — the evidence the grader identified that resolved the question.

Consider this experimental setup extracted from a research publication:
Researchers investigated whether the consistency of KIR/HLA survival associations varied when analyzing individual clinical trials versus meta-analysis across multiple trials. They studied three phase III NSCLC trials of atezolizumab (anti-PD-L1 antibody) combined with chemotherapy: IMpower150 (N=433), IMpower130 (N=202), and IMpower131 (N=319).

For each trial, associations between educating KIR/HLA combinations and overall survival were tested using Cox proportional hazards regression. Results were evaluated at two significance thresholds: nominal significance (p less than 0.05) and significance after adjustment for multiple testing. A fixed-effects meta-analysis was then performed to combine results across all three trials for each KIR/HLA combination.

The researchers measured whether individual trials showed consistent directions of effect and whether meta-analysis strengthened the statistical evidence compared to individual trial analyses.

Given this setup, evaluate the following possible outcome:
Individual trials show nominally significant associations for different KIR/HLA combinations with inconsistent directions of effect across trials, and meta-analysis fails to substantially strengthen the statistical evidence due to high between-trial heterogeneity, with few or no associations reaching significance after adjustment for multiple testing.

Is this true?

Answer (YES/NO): NO